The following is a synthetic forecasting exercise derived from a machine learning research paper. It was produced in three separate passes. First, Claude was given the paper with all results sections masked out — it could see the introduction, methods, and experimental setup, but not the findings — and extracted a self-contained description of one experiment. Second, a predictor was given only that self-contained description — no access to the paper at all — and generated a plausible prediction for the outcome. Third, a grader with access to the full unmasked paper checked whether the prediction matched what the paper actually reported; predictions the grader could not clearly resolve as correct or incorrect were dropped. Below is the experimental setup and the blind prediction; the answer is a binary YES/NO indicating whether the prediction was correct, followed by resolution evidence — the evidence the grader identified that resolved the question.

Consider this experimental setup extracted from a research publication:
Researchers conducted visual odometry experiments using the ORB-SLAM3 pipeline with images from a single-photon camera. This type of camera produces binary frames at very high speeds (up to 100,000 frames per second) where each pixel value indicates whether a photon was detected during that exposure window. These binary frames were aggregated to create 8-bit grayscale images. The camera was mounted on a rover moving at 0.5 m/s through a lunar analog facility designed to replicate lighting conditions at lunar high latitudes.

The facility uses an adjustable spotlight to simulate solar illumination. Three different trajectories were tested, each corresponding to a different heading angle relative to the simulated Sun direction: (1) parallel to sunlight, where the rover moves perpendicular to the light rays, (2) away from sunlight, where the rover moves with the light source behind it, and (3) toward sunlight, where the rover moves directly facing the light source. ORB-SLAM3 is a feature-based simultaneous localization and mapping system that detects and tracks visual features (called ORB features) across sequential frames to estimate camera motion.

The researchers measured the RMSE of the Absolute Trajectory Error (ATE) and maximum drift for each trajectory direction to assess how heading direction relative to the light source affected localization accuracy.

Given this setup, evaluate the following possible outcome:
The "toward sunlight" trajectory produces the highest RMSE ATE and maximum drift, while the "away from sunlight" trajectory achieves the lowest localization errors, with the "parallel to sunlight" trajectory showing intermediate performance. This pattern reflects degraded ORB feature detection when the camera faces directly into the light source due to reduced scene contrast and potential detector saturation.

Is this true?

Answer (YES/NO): NO